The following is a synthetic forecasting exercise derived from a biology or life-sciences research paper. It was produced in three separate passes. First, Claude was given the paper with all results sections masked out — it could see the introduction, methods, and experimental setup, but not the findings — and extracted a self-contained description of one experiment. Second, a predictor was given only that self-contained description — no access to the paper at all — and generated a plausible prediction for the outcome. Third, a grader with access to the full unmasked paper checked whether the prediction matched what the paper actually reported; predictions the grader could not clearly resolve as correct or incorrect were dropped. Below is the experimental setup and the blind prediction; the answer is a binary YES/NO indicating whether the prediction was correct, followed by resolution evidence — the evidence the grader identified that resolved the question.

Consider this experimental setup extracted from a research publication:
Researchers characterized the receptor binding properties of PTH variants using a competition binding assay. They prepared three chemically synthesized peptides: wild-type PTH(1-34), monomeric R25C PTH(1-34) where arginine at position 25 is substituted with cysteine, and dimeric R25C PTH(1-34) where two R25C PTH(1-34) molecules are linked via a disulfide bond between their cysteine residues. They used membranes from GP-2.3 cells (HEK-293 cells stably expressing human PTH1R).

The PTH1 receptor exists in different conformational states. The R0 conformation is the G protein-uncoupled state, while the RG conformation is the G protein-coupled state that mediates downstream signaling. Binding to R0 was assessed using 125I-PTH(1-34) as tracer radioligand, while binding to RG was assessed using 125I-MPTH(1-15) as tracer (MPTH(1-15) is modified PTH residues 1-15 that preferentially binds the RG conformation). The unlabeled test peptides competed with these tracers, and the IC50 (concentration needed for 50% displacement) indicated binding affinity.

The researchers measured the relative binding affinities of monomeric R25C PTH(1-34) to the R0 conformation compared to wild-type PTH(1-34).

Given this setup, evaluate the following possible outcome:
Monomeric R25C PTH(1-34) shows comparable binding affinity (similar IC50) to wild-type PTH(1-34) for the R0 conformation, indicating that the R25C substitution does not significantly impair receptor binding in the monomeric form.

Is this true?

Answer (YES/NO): NO